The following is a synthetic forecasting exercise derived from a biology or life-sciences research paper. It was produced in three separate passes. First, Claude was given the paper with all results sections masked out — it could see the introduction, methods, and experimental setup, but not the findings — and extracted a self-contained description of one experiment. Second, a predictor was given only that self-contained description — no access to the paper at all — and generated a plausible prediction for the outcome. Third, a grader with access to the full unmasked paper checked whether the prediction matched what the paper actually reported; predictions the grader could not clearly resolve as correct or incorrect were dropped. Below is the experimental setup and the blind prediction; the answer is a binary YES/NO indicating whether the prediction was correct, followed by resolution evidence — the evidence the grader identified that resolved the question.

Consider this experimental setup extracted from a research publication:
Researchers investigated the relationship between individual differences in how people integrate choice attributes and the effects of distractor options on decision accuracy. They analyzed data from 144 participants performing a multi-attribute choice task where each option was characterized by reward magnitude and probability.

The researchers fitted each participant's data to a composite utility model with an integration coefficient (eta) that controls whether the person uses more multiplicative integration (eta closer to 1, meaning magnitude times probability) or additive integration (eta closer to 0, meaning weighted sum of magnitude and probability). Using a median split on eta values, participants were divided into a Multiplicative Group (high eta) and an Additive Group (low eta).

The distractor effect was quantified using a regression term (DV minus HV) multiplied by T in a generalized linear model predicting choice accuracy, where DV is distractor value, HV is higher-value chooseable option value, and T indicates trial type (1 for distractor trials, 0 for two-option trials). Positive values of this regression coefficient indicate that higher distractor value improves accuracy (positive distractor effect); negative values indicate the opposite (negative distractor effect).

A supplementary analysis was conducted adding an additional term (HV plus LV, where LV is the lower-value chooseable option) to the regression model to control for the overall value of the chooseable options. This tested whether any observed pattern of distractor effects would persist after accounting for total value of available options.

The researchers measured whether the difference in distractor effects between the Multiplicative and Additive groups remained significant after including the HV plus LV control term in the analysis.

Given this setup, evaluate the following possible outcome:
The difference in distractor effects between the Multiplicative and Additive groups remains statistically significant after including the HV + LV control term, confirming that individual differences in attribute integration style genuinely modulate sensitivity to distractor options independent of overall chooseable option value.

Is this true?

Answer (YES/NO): YES